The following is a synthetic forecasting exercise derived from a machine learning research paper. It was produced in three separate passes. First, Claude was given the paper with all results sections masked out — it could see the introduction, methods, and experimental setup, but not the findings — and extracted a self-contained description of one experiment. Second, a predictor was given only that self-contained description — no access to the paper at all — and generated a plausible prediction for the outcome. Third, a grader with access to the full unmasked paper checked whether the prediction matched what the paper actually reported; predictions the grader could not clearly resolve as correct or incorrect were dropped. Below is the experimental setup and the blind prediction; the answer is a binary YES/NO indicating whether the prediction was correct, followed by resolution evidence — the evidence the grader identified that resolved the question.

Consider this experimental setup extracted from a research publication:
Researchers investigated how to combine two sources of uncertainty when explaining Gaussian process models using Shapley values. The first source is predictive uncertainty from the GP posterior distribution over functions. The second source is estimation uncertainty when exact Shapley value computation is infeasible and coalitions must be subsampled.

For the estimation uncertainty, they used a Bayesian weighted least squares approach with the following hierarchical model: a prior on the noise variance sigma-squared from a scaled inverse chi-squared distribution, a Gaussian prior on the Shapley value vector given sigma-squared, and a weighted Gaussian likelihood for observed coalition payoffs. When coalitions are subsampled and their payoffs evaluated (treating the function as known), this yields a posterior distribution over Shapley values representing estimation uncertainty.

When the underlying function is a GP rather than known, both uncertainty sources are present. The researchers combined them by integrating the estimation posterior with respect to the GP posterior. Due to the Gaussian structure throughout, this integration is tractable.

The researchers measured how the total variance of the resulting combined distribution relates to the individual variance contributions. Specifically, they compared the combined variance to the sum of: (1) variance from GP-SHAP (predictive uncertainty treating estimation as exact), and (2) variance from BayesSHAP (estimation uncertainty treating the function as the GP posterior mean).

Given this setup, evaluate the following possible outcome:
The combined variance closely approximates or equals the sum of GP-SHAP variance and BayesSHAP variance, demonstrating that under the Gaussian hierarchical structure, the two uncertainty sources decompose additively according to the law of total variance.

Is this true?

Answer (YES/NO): YES